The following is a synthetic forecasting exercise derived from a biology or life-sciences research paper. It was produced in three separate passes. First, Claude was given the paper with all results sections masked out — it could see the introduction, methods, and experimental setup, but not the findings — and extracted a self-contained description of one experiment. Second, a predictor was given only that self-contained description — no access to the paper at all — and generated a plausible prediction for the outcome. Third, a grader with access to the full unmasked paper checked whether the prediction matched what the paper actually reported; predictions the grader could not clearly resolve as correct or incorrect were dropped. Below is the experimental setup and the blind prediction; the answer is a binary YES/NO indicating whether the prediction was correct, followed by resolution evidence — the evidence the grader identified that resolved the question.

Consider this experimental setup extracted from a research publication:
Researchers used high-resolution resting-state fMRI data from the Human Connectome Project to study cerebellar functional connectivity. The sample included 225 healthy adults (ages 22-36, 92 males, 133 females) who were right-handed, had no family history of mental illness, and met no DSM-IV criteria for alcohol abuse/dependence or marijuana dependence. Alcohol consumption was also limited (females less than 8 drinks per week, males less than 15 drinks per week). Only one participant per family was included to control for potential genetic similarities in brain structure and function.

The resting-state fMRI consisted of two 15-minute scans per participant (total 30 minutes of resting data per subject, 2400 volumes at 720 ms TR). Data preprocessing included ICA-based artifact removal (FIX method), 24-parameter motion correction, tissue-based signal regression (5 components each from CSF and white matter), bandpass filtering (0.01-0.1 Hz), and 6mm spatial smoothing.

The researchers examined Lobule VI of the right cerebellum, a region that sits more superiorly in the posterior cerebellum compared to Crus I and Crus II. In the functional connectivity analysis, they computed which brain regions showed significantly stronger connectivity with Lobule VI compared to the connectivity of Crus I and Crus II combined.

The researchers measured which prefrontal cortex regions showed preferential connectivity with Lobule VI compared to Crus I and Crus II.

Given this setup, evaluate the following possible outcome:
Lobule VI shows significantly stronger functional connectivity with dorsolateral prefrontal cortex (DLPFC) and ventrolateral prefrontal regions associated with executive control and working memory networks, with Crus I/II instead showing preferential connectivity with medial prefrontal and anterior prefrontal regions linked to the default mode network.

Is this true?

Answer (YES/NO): NO